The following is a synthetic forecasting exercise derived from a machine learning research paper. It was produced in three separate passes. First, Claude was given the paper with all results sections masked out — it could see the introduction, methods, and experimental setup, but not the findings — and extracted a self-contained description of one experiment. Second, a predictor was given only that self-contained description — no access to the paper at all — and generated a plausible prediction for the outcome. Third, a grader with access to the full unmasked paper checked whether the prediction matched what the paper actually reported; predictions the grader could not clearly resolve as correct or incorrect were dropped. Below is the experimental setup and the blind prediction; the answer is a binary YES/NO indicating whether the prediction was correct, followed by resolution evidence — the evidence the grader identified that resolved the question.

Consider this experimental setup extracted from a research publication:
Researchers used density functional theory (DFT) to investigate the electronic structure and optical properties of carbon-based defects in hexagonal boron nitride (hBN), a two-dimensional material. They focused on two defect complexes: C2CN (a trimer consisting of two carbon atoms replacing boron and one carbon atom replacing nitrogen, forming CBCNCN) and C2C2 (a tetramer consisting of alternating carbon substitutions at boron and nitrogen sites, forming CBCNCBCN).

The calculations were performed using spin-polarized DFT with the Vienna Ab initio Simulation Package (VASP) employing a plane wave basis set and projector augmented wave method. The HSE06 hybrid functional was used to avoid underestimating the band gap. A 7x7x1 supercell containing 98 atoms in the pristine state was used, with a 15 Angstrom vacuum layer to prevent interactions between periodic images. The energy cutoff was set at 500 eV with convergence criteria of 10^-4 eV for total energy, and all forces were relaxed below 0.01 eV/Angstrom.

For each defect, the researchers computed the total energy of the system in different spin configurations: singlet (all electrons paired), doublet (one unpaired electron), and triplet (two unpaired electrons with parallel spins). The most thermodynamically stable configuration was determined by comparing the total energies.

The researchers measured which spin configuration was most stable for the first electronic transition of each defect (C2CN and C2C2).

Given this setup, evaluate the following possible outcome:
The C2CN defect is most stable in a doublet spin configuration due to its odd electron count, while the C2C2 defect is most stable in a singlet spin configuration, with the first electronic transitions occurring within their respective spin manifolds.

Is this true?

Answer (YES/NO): YES